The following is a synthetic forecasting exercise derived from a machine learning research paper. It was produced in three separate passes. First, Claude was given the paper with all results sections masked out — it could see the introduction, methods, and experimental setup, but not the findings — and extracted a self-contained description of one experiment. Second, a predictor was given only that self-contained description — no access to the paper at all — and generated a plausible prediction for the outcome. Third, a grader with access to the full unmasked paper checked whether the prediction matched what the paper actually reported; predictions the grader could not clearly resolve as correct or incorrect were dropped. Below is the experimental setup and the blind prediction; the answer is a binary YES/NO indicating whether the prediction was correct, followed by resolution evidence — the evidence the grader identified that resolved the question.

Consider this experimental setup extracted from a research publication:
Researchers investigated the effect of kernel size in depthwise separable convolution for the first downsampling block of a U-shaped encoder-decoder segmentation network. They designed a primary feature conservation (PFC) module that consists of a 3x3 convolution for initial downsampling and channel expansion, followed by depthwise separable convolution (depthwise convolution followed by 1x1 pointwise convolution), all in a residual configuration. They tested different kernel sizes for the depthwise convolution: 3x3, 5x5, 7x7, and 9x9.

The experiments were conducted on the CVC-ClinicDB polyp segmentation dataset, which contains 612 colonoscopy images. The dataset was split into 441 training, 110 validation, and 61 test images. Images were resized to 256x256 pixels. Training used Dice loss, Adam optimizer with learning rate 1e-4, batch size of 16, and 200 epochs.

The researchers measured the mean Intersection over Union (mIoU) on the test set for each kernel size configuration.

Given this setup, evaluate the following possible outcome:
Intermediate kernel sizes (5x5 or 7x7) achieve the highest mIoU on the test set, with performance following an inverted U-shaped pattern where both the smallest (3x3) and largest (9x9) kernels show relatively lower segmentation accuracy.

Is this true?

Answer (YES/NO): YES